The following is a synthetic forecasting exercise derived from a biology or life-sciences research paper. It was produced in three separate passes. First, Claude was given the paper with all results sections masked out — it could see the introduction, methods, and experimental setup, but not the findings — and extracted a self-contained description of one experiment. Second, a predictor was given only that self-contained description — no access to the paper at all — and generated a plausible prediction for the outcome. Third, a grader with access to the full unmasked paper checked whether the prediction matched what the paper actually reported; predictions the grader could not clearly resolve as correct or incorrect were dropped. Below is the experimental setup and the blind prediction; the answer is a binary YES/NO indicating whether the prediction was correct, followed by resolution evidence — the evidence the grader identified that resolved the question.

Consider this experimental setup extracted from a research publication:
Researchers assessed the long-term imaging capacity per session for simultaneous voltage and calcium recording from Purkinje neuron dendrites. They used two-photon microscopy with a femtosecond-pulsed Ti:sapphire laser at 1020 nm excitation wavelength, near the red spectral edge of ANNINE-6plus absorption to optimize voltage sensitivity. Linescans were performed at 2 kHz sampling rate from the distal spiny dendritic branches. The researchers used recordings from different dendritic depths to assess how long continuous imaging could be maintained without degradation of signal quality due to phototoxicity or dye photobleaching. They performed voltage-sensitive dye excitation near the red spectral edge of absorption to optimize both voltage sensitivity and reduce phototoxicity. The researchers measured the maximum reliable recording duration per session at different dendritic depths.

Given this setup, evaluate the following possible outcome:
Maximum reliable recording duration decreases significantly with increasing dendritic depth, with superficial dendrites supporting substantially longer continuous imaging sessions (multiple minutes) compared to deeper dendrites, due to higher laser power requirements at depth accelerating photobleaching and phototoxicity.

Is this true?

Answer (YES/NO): NO